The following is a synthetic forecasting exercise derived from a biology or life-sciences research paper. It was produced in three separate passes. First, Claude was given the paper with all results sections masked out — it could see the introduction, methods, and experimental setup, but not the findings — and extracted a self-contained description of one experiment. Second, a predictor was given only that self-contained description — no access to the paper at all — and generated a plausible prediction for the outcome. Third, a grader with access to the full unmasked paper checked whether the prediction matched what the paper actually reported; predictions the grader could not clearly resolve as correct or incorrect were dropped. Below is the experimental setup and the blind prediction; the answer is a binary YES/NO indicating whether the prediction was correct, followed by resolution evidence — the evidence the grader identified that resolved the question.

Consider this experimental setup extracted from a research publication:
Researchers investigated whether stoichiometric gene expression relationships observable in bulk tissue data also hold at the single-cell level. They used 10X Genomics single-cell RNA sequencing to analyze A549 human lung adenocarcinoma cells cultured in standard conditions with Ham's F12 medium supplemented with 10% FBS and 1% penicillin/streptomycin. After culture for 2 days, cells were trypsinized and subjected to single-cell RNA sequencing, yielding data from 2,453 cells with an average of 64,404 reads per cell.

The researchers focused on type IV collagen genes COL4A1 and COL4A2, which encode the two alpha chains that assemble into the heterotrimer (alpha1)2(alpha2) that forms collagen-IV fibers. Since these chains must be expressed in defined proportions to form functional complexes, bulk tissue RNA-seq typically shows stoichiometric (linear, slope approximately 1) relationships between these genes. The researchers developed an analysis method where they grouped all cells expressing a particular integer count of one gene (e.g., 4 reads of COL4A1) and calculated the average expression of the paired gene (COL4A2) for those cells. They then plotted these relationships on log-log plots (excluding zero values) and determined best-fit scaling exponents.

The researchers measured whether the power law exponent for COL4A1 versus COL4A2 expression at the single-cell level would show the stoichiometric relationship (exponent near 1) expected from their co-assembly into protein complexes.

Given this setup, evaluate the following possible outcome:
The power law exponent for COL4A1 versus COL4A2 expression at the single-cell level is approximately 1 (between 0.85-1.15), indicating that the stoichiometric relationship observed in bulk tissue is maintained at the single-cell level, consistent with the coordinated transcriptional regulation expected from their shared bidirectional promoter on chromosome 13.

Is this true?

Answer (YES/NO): YES